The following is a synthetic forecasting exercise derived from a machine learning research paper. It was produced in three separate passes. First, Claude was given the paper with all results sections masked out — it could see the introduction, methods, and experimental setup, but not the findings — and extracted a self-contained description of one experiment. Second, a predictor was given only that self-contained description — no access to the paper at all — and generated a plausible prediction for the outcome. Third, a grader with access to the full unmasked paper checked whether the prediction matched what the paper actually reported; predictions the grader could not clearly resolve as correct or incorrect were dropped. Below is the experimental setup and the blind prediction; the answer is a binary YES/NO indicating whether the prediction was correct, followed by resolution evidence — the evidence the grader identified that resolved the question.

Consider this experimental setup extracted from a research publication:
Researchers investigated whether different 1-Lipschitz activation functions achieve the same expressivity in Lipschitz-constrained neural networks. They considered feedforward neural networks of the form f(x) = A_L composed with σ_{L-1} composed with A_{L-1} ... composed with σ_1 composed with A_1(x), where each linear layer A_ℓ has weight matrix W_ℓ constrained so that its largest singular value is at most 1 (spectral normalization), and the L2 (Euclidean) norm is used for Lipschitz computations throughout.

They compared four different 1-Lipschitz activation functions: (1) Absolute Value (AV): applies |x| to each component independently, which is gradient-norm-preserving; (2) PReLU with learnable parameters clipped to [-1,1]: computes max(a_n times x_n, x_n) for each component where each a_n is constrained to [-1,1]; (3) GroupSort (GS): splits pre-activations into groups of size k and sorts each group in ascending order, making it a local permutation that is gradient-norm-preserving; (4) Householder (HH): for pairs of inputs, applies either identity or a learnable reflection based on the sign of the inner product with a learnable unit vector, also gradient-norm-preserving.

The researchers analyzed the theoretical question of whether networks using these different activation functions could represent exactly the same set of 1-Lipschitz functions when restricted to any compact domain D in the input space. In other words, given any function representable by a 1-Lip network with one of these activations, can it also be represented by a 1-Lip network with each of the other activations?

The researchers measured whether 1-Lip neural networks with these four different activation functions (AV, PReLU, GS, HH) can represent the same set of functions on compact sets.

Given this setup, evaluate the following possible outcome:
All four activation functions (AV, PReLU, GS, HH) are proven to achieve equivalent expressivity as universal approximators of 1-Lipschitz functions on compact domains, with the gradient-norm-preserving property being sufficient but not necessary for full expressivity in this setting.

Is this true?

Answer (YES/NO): NO